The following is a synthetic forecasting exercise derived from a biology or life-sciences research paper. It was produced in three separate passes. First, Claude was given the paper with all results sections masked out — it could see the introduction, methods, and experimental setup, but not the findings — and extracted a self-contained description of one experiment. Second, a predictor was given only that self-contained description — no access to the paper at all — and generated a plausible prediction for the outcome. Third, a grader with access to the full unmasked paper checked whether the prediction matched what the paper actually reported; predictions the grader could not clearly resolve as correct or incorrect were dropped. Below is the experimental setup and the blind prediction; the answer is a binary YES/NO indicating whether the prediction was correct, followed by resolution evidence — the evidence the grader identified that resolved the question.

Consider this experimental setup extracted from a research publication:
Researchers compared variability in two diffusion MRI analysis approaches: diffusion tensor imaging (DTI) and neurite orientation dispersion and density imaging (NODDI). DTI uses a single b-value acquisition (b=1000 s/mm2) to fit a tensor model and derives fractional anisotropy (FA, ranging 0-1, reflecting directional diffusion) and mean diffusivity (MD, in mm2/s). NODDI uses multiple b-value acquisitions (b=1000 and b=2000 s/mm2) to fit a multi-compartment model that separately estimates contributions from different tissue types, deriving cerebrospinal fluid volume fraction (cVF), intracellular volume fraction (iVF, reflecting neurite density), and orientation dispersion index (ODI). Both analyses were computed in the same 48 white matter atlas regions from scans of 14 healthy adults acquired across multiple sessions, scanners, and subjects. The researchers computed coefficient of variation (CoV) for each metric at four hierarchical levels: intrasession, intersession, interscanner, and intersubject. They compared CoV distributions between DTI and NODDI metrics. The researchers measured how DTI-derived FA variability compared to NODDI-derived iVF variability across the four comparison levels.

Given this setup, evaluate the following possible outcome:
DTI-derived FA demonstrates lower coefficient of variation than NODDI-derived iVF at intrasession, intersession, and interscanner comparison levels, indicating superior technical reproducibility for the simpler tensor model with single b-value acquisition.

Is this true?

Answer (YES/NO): NO